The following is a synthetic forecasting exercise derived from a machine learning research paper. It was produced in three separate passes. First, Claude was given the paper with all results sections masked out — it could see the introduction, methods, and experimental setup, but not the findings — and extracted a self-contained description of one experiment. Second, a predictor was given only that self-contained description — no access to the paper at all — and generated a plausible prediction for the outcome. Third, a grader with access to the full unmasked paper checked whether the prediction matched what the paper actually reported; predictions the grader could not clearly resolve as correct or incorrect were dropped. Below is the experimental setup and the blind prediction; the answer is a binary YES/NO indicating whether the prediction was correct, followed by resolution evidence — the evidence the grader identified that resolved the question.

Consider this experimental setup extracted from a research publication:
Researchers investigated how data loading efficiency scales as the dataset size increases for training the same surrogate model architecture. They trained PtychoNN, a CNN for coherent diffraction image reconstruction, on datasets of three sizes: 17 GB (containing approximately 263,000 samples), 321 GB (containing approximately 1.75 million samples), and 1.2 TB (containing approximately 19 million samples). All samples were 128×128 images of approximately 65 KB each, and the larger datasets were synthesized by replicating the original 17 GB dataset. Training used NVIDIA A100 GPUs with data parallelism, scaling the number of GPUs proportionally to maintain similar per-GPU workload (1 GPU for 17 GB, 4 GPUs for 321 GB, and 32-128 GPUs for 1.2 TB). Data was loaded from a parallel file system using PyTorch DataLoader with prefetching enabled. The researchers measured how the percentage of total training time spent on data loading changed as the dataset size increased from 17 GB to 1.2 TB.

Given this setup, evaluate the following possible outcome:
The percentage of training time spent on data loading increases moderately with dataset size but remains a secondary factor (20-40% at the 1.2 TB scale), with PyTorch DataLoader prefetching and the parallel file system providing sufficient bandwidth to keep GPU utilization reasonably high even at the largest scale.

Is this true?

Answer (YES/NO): NO